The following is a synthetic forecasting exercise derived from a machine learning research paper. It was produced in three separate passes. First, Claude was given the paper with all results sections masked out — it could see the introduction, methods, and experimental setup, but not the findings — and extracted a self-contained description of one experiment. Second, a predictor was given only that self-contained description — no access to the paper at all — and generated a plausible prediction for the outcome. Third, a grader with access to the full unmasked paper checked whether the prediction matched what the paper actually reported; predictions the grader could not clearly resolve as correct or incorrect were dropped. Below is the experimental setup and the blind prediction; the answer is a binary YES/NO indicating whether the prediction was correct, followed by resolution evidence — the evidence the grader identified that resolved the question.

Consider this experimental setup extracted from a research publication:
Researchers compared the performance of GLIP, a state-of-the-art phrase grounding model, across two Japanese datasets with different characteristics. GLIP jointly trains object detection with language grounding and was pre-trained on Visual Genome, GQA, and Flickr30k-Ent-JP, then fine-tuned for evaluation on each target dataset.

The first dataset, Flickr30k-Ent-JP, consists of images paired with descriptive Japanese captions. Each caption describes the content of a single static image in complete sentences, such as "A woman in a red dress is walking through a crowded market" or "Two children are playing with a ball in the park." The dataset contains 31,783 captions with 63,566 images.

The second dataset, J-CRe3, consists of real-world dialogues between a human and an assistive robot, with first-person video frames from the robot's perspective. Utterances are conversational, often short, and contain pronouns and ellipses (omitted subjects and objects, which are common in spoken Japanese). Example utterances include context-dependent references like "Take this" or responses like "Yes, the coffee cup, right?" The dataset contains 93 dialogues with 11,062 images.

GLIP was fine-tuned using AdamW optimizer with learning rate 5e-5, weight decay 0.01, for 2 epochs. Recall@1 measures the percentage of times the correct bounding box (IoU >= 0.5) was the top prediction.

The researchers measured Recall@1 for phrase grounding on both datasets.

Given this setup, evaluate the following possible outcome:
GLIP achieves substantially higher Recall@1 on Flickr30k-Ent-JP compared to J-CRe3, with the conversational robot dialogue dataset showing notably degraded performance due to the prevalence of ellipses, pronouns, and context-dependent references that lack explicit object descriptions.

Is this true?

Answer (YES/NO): YES